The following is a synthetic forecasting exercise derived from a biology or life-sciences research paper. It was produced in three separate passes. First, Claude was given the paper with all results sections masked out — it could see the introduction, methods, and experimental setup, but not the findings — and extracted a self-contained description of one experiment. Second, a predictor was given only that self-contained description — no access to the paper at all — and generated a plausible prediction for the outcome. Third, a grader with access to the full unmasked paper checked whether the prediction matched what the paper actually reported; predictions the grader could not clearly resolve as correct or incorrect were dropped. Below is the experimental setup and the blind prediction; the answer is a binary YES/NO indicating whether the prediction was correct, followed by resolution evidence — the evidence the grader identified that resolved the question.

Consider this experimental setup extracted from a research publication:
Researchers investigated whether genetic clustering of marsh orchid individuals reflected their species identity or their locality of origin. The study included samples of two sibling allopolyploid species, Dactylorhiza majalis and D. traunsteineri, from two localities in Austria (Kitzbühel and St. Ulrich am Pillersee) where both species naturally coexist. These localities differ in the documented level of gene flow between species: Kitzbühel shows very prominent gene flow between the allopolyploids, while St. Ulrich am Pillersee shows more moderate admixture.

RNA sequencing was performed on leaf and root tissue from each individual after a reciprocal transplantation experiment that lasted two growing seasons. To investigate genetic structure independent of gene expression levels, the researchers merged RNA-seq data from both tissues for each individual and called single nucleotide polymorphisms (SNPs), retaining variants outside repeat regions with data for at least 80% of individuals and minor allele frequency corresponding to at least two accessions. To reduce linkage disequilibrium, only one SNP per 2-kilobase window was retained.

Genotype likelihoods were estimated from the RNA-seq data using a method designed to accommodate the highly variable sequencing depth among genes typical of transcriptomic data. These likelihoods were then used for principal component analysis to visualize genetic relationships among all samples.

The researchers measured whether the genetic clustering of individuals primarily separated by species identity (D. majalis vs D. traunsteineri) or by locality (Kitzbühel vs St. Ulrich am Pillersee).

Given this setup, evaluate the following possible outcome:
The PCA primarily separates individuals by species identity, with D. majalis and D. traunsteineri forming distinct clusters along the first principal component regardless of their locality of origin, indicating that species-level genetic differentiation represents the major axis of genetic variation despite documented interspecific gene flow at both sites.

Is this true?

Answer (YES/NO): NO